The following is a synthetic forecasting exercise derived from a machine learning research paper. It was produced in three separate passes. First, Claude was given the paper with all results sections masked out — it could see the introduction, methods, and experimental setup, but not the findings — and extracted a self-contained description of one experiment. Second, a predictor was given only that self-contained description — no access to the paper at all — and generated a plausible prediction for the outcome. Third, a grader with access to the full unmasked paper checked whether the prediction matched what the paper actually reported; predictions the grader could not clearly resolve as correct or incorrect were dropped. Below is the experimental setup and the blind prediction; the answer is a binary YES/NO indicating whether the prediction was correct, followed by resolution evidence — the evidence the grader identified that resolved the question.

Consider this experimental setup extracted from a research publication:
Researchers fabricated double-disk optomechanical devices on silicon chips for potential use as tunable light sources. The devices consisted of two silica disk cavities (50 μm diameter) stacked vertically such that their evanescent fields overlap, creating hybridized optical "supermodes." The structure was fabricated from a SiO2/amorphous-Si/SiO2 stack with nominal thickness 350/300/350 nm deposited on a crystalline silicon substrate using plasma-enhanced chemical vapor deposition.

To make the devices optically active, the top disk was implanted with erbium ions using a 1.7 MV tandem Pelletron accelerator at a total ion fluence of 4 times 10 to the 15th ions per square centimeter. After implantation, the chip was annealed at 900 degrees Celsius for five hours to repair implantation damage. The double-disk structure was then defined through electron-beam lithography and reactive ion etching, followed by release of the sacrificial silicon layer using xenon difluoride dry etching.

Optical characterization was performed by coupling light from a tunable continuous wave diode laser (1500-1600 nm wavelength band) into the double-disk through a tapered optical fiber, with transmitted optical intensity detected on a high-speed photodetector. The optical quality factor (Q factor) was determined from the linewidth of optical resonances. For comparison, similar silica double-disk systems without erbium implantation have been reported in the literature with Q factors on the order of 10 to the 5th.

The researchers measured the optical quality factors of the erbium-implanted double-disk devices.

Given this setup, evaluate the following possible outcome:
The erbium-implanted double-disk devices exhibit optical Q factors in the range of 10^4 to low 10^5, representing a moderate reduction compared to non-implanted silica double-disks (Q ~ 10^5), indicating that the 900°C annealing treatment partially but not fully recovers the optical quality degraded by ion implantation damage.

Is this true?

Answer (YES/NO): NO